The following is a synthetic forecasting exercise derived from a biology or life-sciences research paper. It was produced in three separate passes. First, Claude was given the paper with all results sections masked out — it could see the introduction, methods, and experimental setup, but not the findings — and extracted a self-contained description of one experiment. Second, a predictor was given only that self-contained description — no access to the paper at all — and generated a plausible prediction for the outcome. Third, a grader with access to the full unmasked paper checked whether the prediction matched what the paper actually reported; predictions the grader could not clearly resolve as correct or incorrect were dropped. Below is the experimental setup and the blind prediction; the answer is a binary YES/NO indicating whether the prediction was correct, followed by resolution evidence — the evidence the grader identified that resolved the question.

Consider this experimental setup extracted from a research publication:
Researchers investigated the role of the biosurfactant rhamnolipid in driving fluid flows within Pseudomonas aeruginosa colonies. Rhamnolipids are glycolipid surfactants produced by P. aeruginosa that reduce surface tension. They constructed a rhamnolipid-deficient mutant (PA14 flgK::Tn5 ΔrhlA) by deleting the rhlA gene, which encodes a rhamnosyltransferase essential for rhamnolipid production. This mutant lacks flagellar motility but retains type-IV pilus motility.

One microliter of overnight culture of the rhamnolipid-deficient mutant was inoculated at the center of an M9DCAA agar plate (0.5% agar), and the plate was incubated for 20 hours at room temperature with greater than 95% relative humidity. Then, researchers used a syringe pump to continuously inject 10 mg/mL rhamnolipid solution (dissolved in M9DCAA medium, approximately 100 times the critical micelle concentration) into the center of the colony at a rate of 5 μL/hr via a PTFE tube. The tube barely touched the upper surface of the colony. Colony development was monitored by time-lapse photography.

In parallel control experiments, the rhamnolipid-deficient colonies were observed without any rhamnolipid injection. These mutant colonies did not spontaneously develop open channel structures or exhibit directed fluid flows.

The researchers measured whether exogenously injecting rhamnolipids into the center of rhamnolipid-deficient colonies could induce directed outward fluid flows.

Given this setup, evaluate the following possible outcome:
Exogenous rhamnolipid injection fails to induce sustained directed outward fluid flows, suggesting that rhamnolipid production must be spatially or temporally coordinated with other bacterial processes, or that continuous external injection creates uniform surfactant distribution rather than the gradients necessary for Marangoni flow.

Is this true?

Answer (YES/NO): NO